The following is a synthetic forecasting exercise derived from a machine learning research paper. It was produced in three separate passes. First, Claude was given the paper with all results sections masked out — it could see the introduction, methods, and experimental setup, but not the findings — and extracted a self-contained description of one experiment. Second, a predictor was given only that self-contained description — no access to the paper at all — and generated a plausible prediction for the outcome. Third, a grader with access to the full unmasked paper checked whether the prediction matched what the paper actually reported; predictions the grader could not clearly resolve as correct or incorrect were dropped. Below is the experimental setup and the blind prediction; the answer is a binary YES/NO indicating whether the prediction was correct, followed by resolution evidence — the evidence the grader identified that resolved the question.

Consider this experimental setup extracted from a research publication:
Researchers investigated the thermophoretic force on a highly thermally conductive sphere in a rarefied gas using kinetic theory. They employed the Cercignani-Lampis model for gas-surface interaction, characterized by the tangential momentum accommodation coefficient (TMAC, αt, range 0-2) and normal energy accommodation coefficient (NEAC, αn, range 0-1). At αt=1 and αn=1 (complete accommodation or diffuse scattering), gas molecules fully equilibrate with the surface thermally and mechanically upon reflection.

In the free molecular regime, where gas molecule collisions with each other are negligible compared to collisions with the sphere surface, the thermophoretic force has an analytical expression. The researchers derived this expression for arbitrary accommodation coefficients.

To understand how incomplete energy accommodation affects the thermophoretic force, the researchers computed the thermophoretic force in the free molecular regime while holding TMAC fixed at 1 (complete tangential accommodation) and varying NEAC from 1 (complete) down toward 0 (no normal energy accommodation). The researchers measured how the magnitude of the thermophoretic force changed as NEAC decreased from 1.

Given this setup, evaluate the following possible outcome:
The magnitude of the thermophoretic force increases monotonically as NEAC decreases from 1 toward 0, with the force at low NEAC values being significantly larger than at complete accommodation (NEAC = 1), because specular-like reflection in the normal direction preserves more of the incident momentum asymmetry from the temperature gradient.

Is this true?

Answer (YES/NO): YES